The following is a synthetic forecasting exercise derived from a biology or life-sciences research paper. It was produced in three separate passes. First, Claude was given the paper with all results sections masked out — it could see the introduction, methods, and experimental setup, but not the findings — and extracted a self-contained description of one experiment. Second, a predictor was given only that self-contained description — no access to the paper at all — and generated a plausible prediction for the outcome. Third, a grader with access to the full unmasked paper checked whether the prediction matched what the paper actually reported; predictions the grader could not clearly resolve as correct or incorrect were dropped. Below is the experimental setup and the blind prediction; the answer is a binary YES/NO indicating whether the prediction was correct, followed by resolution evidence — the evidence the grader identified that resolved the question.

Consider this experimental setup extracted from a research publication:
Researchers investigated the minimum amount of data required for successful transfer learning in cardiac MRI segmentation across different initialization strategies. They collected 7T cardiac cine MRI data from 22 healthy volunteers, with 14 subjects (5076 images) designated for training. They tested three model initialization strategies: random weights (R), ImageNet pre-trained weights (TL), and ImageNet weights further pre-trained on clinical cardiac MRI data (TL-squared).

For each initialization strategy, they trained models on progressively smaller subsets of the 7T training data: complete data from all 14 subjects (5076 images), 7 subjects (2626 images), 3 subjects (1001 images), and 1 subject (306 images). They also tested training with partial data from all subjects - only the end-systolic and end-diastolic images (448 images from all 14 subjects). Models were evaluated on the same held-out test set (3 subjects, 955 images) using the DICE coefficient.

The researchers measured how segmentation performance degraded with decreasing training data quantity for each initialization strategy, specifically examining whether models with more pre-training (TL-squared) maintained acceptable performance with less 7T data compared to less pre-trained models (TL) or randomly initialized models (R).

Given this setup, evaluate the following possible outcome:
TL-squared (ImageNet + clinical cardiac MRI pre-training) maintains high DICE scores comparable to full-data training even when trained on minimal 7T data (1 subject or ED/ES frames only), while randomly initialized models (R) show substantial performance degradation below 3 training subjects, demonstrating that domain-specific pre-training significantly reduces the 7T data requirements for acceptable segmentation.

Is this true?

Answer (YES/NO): NO